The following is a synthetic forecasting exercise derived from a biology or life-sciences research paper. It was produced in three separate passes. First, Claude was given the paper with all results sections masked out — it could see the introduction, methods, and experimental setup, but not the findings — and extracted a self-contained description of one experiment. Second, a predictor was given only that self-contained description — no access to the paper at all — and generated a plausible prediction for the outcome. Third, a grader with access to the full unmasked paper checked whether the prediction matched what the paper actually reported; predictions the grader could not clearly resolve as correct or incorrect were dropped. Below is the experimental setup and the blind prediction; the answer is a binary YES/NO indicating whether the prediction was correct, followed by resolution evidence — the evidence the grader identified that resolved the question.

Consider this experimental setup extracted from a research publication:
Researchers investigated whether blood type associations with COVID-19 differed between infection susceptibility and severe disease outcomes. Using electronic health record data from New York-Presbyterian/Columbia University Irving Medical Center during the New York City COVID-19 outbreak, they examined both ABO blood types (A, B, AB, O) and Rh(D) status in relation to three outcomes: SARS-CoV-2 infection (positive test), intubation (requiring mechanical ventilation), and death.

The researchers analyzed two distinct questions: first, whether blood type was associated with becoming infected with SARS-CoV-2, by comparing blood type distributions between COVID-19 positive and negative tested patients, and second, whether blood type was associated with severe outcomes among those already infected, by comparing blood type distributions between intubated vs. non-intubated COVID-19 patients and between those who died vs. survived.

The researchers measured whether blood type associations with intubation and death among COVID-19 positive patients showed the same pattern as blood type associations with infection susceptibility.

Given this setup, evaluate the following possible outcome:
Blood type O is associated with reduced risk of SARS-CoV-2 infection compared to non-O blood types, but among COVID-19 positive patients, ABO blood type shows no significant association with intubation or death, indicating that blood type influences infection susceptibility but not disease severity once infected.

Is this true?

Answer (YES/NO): NO